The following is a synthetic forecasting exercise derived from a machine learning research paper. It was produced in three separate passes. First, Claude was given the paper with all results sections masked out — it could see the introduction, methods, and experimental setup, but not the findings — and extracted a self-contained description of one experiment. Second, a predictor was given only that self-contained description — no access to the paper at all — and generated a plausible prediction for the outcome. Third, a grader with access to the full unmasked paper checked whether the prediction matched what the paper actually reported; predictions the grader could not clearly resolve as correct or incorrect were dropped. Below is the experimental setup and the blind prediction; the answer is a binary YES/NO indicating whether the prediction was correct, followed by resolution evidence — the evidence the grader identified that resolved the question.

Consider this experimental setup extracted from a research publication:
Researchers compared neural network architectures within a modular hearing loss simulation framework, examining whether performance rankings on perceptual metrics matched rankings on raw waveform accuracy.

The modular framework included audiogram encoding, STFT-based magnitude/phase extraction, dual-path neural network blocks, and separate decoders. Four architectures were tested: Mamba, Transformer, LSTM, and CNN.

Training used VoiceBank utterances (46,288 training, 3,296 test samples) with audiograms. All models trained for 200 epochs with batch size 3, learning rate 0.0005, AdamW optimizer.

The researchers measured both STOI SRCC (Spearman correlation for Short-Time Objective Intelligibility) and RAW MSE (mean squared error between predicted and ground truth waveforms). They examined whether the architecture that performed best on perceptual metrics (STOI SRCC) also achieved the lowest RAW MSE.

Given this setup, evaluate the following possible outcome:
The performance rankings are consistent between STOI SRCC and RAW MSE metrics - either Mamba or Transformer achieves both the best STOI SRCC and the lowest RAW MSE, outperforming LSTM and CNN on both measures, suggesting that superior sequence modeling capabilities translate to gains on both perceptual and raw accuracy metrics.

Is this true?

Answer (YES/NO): NO